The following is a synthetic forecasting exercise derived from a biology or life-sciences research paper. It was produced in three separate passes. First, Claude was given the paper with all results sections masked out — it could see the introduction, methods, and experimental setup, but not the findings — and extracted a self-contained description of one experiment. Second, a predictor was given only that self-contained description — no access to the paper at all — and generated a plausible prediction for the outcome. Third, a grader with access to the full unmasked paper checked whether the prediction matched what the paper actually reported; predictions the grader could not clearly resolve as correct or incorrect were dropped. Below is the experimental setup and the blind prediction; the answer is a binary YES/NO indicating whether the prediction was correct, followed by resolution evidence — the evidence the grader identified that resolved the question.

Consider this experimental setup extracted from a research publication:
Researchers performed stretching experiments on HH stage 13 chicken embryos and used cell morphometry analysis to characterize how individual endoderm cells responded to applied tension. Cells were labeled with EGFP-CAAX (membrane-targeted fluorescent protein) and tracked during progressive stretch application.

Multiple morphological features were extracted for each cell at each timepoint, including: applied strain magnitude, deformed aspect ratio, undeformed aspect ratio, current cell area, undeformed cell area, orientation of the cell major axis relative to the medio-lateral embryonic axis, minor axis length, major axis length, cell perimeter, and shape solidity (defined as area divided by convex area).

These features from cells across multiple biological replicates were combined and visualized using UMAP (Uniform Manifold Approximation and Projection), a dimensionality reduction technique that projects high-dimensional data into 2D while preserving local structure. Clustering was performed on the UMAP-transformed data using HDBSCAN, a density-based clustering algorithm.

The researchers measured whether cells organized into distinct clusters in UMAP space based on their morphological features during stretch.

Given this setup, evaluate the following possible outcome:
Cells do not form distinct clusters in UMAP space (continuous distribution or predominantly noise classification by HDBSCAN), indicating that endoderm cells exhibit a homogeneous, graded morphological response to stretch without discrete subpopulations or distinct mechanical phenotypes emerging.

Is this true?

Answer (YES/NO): NO